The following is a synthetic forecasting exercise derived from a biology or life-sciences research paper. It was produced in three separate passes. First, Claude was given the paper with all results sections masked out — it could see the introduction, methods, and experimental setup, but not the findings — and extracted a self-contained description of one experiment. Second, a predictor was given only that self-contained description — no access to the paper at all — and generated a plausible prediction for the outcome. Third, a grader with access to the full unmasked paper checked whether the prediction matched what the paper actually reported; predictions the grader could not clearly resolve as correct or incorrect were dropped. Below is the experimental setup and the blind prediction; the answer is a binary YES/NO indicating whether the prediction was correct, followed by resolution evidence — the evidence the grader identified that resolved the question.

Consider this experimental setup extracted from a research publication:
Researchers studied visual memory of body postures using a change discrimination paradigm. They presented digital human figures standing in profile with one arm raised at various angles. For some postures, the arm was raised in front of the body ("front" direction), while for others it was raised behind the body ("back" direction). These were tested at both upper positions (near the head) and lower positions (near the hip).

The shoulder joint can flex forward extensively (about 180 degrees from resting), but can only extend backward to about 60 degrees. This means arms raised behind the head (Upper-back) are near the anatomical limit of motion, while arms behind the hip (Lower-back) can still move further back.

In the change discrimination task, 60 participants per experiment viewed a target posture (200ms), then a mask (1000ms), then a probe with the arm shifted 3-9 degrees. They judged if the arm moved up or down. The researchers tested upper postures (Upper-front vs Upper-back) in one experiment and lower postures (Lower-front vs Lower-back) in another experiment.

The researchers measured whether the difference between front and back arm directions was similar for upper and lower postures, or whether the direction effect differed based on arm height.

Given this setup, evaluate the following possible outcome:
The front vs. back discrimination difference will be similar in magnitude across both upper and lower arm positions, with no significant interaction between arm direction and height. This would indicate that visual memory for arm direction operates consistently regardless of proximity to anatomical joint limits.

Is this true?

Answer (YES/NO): NO